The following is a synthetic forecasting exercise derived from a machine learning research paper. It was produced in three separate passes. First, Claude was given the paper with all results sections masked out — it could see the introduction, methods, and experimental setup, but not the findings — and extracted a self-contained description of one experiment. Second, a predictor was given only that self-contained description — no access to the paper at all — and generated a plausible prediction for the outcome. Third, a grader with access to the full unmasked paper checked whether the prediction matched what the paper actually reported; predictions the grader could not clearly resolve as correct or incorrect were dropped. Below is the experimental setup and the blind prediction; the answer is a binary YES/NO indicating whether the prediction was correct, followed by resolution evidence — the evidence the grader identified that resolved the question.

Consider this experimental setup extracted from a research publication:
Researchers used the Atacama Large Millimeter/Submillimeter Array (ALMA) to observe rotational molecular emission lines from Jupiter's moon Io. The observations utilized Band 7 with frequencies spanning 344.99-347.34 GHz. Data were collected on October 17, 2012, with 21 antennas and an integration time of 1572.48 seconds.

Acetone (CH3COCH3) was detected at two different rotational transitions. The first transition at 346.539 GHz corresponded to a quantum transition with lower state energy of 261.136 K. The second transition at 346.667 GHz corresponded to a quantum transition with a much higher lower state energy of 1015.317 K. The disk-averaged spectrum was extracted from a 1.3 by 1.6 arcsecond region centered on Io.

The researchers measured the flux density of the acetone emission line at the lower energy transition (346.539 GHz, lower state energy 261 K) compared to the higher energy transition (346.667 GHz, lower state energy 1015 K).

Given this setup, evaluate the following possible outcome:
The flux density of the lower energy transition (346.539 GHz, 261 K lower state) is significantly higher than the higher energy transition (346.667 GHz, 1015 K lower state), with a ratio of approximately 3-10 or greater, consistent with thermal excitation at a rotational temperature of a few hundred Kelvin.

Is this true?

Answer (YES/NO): NO